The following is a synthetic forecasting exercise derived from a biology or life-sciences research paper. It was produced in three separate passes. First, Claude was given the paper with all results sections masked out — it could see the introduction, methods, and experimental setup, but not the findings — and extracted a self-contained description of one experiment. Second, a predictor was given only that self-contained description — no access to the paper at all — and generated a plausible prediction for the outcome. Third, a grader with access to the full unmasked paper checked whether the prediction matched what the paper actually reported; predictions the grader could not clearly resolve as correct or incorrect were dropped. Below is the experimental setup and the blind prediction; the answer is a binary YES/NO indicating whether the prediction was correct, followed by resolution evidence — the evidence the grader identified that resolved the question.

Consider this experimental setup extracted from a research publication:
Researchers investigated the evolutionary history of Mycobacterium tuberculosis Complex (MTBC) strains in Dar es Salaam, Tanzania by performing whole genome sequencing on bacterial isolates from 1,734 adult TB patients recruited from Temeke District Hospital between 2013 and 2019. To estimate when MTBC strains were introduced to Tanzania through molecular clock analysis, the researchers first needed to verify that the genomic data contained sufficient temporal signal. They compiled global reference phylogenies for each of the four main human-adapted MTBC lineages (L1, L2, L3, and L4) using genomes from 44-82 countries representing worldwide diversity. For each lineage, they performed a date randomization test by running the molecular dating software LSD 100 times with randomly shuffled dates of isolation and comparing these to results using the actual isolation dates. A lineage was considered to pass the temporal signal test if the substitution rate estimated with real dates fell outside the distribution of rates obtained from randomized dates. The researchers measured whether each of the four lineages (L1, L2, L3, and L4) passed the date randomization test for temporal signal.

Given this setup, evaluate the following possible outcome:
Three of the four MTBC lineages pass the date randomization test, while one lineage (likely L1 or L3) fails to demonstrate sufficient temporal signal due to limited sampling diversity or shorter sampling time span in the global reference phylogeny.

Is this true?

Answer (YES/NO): YES